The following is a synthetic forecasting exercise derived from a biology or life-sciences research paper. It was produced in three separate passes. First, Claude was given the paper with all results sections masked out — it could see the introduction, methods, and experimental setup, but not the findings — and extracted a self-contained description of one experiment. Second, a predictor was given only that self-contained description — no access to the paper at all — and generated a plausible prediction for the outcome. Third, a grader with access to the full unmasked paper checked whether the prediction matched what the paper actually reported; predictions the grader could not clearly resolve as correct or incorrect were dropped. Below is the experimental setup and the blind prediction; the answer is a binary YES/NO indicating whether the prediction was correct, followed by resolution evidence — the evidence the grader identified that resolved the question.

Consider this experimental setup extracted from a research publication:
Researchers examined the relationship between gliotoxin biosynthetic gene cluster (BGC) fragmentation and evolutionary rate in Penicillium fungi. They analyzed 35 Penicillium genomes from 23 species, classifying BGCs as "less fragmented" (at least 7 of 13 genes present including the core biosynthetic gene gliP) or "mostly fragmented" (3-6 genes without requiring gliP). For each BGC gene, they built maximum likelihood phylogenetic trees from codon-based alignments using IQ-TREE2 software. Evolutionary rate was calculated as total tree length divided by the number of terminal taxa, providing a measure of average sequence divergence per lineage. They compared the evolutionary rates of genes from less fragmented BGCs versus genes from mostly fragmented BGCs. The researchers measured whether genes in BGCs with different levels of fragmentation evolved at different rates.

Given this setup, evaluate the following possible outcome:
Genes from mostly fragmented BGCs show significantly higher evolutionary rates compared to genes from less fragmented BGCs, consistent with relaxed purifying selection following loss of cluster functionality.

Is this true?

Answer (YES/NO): YES